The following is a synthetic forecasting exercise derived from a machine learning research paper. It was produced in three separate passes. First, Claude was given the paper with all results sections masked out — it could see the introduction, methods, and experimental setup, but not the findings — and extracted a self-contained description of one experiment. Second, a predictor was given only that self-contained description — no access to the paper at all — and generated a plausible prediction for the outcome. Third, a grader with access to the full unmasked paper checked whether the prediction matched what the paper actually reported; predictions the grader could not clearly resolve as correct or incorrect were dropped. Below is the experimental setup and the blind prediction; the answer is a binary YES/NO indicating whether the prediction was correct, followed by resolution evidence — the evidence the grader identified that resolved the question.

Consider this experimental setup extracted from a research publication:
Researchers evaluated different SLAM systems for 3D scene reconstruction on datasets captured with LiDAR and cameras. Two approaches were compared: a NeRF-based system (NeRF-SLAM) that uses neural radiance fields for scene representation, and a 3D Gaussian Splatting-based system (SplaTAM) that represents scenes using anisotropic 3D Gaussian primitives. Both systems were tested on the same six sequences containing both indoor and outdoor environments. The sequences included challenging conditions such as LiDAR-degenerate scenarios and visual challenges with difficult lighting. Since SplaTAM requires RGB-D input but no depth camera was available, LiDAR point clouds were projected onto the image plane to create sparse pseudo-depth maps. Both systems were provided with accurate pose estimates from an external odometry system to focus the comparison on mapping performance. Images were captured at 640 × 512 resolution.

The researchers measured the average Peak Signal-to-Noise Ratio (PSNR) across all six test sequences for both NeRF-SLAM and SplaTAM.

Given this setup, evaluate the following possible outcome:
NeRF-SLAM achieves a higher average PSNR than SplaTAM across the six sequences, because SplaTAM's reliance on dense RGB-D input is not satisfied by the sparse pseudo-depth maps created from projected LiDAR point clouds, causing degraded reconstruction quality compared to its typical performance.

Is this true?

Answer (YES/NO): NO